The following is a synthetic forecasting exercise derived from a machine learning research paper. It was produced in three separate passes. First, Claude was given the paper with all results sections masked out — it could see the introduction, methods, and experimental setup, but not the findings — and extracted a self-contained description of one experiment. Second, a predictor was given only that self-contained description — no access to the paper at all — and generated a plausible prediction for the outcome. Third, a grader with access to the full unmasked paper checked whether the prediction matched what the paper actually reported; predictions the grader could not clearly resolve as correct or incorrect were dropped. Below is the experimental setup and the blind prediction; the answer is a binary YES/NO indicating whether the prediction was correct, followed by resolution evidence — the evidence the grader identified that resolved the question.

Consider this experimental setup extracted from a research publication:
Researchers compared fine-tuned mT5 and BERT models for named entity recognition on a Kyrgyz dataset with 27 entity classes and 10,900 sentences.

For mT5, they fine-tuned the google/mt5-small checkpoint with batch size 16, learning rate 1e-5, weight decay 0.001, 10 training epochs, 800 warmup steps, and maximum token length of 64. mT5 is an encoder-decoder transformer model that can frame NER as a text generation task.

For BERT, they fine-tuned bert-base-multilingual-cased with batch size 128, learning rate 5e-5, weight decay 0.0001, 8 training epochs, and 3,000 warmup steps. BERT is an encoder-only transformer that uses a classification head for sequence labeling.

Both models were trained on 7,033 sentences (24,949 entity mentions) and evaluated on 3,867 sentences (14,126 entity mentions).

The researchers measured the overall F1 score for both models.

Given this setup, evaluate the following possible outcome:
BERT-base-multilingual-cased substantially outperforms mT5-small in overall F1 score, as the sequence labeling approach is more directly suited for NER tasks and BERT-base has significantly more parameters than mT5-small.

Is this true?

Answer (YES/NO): NO